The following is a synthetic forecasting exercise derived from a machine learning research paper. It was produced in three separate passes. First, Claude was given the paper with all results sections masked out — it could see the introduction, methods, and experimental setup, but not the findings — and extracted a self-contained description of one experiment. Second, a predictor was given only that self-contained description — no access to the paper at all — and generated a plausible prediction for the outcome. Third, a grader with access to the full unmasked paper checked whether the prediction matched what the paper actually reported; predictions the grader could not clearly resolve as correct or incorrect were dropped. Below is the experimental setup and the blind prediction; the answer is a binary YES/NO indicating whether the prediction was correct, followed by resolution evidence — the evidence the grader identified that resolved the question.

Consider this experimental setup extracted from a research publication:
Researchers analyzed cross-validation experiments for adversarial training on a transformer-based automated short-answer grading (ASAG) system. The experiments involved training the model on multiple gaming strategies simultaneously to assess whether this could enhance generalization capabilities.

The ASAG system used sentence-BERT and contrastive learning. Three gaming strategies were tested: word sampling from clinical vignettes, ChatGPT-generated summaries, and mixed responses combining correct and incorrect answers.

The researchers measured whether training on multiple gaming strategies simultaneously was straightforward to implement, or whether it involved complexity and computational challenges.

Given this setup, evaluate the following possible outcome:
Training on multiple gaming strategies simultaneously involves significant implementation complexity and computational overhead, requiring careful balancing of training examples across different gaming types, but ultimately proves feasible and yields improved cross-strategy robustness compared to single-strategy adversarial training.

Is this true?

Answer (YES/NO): NO